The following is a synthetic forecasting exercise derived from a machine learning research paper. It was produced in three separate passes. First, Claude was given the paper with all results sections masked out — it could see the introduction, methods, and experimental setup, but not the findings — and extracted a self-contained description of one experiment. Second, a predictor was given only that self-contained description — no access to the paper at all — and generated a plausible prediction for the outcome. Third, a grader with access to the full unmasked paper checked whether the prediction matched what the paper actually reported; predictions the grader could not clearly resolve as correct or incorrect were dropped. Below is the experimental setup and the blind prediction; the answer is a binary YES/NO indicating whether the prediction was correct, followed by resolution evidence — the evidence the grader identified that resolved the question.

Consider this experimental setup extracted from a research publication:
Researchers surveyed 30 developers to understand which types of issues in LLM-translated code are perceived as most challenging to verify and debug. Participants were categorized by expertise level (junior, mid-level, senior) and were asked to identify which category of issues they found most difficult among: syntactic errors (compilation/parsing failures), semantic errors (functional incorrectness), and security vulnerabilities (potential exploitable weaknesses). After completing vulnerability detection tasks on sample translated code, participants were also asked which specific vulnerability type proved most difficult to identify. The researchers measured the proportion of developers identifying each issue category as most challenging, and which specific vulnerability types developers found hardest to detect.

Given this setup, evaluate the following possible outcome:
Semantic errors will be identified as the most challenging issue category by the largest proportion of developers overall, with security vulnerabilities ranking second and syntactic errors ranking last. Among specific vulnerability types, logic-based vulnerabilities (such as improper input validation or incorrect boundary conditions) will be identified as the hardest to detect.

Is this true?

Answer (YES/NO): NO